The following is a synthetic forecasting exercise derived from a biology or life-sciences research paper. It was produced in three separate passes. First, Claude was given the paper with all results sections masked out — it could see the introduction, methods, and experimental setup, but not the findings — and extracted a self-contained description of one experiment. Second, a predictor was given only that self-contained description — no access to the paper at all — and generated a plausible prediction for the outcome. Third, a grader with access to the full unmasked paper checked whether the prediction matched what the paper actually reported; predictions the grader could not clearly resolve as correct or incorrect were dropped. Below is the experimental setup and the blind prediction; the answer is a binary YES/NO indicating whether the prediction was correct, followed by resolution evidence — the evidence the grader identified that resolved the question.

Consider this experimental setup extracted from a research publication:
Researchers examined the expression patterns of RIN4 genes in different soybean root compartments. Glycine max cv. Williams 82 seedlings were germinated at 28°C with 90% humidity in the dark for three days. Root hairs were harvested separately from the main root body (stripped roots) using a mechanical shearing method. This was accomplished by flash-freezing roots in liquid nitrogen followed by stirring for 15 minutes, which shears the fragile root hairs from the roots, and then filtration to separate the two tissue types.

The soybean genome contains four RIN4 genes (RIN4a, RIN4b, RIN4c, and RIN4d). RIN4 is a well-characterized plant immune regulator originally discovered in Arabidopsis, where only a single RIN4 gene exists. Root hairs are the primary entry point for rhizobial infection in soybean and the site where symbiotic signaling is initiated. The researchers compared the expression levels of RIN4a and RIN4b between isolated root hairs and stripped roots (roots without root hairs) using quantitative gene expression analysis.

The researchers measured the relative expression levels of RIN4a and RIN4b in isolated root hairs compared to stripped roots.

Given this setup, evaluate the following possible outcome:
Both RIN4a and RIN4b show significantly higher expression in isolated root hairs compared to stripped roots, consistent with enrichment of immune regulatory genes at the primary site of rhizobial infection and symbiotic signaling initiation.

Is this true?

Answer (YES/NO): YES